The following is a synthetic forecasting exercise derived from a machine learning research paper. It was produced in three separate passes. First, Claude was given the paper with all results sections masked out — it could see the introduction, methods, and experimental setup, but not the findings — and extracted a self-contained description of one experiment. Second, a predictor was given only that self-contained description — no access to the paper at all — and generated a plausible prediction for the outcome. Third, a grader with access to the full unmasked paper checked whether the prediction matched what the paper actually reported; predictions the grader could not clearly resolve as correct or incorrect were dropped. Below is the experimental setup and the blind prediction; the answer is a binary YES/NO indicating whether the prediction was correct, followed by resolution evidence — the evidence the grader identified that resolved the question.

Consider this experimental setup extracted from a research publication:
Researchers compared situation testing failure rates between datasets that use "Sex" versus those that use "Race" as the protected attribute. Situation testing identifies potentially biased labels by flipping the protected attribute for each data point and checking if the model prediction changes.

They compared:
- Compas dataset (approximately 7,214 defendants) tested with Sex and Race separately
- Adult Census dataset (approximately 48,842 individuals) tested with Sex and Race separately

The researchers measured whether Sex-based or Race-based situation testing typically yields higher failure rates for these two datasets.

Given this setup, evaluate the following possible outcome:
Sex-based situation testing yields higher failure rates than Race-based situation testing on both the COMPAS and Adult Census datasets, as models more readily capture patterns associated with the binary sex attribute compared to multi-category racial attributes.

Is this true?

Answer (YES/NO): YES